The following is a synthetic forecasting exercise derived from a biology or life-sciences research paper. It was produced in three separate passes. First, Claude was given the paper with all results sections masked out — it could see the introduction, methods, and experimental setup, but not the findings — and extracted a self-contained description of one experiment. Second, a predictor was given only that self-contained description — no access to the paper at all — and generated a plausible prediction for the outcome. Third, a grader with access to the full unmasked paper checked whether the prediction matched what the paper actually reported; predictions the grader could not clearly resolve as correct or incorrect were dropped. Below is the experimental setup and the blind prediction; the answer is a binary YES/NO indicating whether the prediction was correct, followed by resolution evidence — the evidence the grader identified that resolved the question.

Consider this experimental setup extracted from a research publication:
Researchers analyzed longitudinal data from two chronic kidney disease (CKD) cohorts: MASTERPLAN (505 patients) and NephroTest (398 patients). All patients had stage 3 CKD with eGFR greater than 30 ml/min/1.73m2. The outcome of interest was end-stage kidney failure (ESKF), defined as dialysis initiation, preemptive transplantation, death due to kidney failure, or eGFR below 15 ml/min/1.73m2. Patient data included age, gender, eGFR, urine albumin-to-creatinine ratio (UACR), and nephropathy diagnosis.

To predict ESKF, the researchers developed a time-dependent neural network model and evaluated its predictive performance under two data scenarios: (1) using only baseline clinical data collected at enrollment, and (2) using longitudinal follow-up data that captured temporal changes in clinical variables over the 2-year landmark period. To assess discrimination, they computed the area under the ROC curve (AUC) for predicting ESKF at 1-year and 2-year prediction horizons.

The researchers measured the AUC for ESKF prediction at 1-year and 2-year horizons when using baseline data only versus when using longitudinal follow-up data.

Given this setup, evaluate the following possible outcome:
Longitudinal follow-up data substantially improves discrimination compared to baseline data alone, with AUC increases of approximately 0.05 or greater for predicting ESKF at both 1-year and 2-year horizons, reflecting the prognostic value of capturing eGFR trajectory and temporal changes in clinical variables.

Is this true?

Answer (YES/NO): YES